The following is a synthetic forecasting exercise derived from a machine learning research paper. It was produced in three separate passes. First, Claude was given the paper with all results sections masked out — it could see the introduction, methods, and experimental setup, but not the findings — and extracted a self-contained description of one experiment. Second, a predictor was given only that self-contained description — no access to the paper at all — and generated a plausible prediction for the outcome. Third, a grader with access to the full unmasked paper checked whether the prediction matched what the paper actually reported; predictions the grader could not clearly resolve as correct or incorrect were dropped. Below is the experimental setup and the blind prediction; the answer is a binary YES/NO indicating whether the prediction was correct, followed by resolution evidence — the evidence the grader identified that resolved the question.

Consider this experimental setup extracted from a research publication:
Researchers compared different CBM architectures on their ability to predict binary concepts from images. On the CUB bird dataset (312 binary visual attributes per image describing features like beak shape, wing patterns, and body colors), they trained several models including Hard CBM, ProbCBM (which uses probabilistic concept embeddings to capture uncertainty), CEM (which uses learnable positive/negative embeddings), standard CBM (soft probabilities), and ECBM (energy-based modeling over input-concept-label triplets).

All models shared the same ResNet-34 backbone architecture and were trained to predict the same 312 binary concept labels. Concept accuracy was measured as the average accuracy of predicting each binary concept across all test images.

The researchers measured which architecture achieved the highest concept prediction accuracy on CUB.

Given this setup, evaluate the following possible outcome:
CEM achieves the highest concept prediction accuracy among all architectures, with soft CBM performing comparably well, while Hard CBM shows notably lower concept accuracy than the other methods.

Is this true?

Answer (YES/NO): NO